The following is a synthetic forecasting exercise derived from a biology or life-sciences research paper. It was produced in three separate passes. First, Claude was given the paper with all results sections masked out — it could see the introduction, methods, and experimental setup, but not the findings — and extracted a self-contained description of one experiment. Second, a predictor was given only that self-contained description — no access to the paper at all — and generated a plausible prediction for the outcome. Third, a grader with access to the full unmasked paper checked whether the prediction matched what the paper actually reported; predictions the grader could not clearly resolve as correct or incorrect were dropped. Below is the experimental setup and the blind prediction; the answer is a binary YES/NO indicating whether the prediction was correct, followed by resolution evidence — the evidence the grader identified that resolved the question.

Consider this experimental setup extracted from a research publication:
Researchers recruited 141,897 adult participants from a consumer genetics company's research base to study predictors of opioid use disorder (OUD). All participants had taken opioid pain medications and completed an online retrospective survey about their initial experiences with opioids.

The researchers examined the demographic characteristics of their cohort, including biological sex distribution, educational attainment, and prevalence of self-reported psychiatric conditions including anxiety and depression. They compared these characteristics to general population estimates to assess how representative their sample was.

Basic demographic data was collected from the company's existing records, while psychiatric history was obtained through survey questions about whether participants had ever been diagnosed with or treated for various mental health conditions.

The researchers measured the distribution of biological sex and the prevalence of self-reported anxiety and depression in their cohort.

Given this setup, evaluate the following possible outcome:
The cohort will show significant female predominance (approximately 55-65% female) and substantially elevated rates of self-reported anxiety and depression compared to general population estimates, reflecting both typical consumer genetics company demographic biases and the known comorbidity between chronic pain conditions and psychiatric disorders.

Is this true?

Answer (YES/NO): NO